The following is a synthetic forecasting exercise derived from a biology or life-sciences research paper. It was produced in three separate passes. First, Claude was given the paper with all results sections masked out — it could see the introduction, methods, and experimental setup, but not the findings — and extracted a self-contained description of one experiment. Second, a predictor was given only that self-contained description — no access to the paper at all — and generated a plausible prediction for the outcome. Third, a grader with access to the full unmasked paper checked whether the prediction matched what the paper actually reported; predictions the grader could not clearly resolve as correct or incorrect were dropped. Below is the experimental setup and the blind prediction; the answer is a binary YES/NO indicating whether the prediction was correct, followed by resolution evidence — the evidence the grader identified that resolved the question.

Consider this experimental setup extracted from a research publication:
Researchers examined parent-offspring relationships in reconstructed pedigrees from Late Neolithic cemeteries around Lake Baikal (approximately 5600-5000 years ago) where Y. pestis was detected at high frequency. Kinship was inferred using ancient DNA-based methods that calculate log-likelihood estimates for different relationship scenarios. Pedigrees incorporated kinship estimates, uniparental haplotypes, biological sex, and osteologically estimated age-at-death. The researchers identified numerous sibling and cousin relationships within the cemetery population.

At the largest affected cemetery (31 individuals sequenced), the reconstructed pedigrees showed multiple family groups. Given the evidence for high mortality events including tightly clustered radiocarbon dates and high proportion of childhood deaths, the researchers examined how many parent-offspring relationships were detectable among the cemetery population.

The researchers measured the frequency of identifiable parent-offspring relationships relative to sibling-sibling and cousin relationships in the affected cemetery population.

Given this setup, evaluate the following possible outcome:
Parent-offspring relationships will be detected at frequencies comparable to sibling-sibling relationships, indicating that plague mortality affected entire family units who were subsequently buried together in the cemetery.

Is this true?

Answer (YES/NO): NO